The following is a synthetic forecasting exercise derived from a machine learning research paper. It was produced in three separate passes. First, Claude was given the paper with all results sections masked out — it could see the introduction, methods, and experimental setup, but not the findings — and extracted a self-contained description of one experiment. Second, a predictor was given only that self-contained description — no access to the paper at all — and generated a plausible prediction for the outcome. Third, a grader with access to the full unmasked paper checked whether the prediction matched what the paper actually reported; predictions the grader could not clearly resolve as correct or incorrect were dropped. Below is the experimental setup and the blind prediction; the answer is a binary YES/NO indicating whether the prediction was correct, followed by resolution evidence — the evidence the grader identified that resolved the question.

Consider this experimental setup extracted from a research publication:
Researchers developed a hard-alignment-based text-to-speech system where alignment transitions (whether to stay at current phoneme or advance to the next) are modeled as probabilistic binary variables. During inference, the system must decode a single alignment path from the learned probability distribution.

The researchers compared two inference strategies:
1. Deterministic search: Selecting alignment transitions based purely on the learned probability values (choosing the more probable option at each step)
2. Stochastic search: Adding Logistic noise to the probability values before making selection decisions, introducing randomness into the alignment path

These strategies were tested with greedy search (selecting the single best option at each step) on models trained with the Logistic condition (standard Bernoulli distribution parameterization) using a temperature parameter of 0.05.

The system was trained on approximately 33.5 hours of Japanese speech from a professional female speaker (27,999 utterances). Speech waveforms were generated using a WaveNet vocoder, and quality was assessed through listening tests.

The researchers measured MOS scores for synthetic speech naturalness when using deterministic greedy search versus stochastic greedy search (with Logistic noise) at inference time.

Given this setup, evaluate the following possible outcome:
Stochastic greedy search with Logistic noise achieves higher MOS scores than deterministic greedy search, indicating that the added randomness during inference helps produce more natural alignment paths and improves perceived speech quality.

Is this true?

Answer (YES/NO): NO